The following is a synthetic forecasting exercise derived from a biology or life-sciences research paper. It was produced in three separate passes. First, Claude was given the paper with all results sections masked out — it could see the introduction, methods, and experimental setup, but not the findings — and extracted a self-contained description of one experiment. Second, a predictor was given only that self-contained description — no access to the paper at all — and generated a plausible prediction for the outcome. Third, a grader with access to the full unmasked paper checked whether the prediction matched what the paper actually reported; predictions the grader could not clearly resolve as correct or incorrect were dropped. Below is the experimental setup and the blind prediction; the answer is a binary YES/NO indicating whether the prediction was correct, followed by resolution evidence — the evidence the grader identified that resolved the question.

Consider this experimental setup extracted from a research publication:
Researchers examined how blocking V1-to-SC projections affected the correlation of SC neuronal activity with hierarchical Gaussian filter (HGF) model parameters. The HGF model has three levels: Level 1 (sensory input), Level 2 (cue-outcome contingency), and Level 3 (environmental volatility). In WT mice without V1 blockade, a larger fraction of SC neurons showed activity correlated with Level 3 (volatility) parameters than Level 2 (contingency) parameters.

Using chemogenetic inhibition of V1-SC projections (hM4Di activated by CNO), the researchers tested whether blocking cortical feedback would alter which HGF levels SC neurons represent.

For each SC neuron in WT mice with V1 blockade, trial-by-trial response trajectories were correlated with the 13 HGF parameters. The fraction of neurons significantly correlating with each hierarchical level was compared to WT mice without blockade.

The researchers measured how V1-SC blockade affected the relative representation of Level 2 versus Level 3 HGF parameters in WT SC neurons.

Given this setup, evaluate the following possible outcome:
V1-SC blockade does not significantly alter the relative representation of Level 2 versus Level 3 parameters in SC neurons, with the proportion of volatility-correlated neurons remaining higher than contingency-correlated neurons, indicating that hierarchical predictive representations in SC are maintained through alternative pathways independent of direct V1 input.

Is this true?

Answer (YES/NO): NO